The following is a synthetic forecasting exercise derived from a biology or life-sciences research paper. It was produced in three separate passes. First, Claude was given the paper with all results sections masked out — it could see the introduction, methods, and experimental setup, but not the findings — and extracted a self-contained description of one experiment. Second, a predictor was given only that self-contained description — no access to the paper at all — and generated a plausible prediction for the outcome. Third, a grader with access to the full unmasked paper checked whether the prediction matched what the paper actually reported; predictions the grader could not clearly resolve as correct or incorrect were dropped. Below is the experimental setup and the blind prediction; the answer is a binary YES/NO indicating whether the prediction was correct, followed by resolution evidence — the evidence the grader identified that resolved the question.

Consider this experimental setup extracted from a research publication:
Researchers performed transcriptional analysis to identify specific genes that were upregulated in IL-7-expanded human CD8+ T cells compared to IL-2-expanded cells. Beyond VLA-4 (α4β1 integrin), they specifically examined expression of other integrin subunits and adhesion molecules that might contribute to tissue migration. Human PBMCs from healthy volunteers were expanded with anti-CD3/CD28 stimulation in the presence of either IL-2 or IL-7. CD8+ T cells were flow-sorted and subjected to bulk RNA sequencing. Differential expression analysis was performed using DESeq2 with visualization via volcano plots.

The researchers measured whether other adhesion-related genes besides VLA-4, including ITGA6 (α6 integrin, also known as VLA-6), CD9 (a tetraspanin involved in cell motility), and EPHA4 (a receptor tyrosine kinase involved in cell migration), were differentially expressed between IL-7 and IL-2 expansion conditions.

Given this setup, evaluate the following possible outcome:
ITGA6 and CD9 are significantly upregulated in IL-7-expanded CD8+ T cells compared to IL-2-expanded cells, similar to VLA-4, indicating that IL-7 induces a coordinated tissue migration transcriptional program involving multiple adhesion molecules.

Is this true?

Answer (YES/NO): YES